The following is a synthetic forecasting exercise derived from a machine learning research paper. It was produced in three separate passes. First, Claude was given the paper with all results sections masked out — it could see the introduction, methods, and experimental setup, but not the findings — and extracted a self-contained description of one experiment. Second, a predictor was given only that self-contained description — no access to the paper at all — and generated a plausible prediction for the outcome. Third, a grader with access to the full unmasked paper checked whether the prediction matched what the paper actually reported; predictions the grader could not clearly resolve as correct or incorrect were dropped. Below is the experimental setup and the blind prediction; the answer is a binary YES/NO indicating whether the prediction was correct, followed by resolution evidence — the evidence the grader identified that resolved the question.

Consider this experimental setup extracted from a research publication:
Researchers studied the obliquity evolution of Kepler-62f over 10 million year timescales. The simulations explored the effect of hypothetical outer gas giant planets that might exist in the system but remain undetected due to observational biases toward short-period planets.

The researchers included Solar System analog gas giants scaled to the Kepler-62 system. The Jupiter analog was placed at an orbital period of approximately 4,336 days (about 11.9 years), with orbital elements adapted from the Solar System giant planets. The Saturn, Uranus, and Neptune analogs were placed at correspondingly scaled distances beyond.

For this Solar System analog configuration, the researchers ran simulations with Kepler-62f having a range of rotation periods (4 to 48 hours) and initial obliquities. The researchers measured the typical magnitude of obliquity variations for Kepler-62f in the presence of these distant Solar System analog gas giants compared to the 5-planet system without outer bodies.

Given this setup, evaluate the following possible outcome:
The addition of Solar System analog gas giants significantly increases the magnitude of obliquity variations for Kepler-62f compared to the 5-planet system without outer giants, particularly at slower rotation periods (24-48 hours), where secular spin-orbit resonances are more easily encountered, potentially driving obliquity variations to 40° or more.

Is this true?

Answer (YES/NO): NO